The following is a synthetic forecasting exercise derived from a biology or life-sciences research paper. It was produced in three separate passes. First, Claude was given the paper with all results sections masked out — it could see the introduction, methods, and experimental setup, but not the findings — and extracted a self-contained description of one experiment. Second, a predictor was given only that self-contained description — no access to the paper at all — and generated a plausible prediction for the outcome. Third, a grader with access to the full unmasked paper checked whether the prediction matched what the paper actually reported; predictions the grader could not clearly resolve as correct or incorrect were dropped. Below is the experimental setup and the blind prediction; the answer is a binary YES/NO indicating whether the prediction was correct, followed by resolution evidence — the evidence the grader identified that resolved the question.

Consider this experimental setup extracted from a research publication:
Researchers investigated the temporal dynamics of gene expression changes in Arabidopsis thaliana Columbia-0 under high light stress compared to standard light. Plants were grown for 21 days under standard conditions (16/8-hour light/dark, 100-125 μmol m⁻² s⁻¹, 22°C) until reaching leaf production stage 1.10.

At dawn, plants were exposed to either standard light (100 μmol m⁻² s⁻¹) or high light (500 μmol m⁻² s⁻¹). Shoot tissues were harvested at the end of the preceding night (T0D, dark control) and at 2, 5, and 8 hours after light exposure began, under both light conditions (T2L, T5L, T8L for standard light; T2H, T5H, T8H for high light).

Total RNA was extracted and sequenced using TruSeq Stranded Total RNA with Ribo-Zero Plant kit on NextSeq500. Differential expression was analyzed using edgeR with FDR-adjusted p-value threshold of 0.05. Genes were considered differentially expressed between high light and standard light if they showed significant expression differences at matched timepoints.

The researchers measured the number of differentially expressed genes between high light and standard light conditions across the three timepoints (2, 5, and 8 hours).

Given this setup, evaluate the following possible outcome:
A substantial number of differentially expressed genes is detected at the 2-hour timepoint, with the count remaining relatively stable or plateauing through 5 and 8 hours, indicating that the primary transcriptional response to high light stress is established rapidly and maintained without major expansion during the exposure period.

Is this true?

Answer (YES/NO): NO